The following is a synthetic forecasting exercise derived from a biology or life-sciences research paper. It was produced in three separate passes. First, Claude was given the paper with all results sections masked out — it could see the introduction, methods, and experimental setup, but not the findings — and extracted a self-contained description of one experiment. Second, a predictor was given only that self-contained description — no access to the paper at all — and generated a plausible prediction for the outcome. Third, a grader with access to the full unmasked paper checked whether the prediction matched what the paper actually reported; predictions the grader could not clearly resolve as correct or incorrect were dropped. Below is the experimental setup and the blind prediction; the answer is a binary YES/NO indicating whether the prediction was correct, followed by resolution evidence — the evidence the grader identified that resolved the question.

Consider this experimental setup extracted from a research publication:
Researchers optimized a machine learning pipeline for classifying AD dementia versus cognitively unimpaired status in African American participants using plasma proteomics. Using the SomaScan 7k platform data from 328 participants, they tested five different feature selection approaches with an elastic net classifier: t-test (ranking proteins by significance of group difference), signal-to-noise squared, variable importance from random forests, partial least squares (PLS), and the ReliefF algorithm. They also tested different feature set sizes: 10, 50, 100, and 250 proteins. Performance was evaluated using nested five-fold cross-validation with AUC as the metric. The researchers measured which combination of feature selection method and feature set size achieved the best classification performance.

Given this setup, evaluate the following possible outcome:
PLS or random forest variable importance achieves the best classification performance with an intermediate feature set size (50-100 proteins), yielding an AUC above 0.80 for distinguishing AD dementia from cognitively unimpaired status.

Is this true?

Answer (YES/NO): YES